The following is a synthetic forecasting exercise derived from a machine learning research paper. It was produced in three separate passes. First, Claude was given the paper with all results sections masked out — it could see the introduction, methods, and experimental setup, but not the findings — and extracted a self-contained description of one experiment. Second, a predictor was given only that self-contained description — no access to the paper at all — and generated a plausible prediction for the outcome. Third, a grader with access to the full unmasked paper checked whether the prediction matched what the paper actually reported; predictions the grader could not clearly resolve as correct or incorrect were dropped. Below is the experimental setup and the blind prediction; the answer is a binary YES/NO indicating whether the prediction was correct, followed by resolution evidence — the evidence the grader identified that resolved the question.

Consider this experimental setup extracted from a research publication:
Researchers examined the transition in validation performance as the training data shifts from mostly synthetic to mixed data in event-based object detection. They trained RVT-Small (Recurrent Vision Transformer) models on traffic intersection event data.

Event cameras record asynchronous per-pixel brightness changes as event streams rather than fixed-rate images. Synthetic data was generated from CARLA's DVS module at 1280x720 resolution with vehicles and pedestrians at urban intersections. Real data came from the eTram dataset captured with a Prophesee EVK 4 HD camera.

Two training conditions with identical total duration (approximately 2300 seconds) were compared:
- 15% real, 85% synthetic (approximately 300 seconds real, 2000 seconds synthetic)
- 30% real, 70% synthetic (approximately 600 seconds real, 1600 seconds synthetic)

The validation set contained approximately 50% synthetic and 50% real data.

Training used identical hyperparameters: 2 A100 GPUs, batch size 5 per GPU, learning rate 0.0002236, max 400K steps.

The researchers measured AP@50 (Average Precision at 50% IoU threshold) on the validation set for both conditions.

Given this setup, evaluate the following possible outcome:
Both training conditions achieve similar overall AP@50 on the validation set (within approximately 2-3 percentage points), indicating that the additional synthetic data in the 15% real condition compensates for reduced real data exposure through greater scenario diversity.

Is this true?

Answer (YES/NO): NO